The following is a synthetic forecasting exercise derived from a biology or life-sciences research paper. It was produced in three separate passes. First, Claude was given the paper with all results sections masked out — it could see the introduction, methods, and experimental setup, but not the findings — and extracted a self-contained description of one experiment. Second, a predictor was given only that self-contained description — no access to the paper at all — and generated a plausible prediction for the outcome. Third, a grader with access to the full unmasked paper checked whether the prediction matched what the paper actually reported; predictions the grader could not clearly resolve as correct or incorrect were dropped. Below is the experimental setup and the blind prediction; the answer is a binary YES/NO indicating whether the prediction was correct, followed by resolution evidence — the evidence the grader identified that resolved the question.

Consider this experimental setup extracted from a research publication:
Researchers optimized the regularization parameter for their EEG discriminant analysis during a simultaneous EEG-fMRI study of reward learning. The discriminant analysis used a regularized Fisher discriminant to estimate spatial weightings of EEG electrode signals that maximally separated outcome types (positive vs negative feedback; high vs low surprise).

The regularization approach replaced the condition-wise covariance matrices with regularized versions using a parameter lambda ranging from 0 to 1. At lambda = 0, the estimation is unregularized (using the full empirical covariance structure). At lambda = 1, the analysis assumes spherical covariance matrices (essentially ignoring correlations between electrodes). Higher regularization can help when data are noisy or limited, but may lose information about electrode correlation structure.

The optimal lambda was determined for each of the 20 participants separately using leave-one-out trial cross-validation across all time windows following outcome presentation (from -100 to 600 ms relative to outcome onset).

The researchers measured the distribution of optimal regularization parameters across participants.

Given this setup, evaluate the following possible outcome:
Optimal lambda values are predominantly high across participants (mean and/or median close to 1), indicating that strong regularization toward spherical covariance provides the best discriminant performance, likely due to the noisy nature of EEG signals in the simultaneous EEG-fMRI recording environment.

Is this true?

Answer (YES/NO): NO